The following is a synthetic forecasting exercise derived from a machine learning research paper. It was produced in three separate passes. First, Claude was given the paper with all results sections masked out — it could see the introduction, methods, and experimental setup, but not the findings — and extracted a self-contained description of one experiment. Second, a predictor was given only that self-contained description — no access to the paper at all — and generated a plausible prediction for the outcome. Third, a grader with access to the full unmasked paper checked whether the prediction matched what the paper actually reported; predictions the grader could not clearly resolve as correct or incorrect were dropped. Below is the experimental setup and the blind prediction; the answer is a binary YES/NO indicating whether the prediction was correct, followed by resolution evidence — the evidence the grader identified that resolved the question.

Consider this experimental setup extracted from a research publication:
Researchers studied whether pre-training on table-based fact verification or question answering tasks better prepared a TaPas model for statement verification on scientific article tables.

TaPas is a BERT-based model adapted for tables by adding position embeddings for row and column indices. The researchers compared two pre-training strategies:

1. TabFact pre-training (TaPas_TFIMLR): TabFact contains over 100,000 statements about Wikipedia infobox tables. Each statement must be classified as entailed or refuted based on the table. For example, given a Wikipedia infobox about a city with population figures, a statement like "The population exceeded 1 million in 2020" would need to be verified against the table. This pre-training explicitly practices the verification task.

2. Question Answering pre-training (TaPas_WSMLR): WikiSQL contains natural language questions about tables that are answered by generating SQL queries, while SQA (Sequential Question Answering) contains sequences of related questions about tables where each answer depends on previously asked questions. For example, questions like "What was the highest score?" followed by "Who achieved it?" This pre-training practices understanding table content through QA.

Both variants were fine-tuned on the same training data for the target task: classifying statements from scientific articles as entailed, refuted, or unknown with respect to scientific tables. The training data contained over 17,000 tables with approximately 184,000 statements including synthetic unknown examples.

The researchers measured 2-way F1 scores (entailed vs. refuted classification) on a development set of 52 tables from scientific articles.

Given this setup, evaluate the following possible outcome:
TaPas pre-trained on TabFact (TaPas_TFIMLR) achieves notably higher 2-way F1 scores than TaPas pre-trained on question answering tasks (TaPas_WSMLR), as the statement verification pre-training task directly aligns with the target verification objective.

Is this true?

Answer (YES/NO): NO